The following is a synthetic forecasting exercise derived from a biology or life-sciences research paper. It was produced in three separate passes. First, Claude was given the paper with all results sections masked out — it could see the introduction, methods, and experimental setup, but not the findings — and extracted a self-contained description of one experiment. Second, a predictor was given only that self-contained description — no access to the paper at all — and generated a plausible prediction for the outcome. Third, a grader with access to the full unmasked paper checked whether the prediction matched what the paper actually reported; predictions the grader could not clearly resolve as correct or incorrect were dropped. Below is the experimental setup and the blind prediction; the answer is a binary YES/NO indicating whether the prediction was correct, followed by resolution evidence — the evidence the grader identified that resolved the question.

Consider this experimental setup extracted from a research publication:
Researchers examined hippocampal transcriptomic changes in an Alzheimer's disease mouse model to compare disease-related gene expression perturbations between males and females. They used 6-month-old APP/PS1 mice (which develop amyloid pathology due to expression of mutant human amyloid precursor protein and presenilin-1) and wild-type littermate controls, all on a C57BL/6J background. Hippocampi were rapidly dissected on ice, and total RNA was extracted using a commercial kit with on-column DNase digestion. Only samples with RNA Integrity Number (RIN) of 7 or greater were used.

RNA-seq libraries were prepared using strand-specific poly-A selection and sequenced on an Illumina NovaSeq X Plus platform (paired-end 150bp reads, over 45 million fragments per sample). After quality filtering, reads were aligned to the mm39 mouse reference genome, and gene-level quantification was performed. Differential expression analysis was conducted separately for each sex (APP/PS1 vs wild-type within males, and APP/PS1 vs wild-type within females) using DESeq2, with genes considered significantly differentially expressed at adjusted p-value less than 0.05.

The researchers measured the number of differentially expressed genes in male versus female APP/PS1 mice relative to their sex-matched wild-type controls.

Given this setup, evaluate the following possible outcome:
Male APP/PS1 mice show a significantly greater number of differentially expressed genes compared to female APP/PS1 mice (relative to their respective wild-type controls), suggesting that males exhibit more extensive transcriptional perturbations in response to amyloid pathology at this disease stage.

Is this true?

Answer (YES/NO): NO